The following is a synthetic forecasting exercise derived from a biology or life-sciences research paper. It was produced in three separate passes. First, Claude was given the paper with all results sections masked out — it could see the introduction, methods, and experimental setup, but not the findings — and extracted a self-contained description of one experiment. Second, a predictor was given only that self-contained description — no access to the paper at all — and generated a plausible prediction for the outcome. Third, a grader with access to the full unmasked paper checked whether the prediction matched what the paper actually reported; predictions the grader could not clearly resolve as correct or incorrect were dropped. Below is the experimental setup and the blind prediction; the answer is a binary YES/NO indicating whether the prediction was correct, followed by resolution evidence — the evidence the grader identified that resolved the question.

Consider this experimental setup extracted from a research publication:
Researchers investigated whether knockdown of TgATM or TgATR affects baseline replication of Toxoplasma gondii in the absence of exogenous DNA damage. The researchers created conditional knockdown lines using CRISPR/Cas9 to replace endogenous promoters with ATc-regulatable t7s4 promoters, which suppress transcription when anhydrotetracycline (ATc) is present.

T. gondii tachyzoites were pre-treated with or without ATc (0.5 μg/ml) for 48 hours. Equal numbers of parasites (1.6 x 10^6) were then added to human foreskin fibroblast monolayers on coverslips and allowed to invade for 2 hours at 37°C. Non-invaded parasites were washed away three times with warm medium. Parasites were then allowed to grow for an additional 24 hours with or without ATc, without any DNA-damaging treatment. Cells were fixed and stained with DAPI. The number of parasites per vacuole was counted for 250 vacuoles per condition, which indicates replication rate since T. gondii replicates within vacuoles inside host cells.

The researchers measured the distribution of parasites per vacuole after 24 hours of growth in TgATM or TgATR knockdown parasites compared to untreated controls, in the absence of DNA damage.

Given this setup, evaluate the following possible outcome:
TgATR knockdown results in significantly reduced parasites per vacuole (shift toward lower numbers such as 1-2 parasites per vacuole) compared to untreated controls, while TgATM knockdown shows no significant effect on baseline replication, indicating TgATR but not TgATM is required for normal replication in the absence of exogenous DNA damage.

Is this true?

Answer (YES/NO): NO